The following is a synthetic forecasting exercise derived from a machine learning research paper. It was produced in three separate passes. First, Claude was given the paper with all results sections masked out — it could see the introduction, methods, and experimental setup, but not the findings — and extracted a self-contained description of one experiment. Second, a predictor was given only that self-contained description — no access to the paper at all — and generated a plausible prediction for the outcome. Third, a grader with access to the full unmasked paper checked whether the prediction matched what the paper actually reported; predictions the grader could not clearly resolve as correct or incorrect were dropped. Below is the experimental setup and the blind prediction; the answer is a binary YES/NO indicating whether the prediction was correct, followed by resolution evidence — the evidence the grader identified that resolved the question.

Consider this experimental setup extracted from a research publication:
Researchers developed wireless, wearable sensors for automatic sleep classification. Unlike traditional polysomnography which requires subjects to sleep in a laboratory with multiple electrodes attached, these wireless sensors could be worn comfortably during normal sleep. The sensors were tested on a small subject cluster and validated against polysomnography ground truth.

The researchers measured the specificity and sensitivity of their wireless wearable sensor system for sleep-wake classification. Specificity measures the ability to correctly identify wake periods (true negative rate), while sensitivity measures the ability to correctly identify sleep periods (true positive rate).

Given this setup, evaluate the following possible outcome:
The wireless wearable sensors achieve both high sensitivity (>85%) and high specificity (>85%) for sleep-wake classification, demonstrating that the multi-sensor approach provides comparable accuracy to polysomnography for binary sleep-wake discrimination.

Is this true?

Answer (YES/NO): NO